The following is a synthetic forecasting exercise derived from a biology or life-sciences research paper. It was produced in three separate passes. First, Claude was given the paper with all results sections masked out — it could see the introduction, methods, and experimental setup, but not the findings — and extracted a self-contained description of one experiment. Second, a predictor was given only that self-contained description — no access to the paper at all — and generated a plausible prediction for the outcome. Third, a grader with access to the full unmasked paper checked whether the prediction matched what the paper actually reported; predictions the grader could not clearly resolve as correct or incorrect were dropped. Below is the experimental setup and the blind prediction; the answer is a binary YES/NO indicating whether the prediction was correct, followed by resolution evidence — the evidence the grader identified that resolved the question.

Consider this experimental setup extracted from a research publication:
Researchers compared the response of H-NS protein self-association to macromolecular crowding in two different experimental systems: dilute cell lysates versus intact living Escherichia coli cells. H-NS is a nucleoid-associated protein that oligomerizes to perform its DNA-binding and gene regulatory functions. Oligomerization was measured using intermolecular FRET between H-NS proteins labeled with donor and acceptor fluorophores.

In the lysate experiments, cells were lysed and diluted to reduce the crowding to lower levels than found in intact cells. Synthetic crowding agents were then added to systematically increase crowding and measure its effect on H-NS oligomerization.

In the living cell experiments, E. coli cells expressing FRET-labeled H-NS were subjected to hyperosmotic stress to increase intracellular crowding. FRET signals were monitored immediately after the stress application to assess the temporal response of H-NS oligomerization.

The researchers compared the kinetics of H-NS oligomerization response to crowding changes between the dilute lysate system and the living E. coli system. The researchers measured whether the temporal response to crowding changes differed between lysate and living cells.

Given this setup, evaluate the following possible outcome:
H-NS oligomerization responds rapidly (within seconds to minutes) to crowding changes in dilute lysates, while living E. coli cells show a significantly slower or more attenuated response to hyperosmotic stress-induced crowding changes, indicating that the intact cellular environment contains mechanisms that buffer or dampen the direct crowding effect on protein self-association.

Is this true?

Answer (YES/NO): NO